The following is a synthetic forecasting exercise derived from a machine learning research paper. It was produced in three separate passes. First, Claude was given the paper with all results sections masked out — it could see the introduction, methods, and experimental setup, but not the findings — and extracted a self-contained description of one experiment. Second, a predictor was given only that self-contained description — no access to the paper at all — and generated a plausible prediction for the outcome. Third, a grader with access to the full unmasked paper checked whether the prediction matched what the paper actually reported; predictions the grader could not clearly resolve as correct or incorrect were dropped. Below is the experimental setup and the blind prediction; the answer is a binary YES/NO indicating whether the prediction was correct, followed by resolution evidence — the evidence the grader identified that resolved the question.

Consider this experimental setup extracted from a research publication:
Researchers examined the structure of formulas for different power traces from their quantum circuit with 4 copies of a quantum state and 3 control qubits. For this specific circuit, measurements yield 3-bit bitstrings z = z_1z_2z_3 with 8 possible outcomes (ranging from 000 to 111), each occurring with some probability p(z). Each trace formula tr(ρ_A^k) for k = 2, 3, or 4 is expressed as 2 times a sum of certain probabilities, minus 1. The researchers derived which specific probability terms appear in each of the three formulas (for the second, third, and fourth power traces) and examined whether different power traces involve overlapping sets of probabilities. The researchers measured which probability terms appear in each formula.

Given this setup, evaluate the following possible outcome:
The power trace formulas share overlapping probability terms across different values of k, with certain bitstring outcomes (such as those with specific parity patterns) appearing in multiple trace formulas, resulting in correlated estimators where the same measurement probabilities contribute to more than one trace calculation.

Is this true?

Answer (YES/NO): YES